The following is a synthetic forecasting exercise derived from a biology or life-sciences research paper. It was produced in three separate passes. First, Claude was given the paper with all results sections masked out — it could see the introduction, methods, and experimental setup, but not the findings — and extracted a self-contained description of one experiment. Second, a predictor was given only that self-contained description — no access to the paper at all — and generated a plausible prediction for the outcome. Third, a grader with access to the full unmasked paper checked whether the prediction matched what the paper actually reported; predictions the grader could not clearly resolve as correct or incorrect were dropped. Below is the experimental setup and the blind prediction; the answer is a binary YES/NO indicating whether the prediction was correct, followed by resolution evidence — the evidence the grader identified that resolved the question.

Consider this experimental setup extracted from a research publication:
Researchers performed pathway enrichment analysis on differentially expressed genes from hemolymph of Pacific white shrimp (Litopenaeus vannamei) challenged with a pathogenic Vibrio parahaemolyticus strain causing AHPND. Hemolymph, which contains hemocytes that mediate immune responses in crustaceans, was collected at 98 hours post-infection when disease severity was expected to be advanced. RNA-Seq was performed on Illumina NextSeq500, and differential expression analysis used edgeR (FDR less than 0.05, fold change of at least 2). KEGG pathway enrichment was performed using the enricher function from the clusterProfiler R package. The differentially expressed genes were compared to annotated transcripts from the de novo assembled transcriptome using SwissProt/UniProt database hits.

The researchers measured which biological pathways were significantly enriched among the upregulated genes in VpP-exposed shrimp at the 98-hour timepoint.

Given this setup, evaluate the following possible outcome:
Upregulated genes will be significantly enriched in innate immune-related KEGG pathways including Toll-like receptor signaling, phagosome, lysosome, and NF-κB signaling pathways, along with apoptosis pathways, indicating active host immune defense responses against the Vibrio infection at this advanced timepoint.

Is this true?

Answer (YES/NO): NO